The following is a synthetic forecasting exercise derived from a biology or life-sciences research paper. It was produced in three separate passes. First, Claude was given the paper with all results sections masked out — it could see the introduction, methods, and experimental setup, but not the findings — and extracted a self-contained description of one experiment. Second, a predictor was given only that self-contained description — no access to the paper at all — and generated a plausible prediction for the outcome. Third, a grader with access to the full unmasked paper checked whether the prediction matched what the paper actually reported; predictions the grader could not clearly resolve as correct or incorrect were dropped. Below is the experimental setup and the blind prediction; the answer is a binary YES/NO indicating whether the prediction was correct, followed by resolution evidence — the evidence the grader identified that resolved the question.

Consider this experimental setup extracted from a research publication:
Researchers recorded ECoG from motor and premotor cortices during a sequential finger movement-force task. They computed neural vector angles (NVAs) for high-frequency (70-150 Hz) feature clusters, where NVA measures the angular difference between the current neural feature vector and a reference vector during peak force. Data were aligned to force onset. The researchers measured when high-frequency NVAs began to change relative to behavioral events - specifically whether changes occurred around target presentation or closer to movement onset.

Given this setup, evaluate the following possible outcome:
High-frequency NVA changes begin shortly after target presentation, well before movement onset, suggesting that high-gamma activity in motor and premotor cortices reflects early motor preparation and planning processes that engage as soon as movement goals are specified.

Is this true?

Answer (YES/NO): NO